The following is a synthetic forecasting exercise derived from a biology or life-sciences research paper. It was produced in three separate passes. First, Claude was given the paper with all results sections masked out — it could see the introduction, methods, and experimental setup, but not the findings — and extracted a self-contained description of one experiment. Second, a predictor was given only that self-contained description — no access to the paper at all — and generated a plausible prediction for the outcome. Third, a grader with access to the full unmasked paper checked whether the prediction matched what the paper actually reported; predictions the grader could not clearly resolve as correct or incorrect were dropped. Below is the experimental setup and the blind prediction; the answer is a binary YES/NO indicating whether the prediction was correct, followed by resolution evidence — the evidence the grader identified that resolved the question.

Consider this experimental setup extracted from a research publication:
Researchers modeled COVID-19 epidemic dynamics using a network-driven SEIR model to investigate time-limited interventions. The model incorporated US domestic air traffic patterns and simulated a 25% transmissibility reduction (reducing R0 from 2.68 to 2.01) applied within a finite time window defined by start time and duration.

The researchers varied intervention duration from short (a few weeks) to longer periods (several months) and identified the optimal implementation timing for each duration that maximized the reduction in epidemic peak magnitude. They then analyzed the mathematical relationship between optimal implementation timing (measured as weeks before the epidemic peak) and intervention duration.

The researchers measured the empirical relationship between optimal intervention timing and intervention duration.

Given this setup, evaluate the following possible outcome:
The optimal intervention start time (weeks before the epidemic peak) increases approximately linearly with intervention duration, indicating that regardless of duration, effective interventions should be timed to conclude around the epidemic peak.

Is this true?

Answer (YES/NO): NO